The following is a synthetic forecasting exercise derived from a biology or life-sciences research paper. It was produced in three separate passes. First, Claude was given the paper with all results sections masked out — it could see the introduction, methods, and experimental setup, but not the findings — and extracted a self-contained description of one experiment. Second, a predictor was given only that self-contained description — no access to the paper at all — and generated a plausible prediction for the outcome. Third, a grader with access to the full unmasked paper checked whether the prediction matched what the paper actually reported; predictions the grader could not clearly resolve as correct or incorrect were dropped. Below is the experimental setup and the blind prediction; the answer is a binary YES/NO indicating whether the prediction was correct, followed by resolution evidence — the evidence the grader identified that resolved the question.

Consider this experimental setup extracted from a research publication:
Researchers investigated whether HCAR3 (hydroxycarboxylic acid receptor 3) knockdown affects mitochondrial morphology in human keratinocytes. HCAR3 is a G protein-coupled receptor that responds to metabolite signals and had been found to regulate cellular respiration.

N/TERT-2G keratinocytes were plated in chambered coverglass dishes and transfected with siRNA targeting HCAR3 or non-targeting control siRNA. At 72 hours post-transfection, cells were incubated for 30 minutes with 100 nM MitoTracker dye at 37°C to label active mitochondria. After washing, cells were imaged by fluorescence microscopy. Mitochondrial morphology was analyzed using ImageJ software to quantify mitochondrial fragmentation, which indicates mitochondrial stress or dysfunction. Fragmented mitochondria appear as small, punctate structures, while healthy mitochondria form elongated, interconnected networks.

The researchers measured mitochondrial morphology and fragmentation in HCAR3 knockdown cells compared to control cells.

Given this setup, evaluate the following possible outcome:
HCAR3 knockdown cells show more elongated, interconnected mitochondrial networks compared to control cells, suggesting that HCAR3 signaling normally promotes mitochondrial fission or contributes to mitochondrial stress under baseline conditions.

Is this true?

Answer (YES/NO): NO